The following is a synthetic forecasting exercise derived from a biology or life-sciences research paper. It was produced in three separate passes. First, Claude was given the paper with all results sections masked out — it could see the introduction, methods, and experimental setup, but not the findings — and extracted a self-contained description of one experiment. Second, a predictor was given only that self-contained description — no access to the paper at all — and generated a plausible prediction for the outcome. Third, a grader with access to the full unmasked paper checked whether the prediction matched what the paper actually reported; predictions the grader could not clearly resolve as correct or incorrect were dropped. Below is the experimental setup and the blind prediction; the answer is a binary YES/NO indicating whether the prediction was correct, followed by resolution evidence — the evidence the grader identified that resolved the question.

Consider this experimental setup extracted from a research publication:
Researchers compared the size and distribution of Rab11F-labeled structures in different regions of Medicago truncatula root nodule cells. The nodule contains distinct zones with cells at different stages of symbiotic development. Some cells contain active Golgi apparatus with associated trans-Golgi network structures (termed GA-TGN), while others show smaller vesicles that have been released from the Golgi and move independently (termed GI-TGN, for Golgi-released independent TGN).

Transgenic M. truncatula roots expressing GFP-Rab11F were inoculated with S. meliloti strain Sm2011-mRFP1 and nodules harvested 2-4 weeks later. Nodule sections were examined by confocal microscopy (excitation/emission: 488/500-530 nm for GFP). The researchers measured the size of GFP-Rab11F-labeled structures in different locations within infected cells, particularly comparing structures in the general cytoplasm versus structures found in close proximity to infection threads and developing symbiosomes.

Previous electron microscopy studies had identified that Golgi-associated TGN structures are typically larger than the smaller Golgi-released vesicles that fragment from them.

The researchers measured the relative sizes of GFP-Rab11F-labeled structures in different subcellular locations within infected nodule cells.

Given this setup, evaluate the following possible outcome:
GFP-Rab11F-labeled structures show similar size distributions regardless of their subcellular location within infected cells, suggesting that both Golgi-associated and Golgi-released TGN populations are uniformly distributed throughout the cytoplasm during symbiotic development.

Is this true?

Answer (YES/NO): NO